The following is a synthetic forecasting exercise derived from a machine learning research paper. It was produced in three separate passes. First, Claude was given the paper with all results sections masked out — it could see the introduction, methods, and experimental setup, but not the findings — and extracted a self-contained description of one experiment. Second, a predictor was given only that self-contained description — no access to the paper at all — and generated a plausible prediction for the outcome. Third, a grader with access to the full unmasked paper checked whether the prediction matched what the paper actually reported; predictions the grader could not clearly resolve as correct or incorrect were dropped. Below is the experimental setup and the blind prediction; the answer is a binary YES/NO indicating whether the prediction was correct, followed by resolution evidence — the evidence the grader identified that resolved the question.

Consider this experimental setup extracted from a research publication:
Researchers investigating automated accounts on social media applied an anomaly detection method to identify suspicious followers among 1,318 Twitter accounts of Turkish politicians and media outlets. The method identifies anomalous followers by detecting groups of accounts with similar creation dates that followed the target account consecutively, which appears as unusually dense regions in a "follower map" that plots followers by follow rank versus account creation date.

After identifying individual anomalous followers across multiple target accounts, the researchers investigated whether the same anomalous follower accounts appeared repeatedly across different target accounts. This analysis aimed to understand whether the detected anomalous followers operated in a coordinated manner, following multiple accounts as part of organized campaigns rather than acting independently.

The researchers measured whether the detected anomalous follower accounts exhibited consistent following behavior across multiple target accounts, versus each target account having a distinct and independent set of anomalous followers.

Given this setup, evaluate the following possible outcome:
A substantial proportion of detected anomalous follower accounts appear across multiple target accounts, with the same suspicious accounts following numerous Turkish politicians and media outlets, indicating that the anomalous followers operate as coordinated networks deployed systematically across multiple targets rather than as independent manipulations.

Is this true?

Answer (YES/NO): YES